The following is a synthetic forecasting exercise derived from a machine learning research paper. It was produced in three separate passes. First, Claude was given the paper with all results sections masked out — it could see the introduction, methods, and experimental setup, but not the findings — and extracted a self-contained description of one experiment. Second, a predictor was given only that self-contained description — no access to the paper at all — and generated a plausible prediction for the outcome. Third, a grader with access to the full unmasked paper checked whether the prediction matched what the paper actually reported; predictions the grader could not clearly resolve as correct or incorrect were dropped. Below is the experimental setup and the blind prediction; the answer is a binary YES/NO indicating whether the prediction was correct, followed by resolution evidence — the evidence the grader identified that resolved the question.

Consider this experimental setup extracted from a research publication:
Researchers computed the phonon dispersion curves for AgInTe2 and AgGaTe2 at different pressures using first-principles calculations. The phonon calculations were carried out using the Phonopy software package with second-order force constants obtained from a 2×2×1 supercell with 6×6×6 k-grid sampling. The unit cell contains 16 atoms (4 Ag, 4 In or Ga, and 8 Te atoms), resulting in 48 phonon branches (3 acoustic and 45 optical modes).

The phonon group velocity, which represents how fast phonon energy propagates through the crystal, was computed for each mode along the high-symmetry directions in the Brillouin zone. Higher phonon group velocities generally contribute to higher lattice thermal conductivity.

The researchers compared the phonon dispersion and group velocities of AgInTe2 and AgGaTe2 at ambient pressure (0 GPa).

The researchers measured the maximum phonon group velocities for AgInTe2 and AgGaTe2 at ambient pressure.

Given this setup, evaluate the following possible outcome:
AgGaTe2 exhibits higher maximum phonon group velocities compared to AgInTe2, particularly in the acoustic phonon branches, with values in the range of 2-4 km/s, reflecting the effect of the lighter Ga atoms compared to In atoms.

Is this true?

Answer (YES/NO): NO